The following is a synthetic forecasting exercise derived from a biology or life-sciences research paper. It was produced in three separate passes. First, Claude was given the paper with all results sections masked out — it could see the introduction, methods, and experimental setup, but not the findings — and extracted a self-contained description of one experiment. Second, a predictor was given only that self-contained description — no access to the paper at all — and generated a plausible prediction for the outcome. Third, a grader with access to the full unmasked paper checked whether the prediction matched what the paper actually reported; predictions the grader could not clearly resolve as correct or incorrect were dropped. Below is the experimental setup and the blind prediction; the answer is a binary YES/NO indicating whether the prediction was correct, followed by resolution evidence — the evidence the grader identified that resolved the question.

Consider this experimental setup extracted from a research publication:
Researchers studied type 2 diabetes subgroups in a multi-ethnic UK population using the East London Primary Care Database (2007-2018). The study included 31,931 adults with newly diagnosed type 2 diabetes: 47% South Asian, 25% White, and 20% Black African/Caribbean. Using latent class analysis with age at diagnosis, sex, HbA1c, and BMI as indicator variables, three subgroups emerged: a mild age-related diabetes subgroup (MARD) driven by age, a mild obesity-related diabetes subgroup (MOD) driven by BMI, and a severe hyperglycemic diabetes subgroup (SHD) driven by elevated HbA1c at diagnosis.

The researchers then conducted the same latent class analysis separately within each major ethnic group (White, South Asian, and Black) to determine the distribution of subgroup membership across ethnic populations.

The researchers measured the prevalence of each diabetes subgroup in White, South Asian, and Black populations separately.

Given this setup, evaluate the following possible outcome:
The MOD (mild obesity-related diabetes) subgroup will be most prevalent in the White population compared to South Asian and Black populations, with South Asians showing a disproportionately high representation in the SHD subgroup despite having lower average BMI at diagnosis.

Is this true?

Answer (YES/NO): NO